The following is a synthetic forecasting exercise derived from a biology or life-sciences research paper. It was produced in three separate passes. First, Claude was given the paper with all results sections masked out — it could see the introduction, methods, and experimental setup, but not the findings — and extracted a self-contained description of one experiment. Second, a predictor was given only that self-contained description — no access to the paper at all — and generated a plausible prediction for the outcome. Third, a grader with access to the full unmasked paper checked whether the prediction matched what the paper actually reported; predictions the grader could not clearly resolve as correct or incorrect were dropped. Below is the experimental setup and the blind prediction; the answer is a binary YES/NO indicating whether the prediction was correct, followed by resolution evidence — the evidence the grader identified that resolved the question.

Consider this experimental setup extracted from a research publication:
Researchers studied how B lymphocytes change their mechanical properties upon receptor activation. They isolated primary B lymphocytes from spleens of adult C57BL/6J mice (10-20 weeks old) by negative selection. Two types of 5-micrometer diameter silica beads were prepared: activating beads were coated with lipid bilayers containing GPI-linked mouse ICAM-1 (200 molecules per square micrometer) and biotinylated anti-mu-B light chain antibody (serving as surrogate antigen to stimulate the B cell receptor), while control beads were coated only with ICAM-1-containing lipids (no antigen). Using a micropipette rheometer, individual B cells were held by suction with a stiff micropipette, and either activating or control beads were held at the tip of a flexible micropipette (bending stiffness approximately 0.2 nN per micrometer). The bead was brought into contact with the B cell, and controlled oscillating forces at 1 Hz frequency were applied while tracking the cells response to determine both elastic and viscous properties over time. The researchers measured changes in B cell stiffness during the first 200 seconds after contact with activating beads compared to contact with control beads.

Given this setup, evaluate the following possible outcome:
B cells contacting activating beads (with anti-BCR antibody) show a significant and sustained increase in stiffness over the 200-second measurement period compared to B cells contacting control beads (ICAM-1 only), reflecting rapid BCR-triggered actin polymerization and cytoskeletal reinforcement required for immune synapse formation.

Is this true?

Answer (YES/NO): YES